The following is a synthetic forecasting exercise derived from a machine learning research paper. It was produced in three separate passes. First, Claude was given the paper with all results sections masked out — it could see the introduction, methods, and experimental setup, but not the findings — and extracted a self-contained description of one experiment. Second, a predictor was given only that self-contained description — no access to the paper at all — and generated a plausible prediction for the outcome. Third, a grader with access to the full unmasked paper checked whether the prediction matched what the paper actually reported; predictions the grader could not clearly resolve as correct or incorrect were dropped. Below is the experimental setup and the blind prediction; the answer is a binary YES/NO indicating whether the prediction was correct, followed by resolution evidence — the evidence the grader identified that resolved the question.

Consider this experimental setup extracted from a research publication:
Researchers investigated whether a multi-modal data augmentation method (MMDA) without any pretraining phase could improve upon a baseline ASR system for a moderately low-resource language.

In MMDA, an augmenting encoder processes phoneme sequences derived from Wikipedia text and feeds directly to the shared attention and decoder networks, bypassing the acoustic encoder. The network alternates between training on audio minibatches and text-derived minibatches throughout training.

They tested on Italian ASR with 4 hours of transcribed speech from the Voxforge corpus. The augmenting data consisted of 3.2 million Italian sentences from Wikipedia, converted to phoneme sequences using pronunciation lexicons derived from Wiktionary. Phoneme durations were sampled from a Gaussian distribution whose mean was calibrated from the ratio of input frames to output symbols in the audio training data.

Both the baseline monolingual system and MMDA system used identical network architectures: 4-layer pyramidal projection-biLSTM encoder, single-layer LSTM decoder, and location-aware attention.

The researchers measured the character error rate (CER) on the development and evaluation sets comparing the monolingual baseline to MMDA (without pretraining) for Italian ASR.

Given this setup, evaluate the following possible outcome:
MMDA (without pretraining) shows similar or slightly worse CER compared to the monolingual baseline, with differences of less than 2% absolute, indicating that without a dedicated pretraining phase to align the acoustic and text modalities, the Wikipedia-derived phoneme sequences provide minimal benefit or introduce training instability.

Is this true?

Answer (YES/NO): NO